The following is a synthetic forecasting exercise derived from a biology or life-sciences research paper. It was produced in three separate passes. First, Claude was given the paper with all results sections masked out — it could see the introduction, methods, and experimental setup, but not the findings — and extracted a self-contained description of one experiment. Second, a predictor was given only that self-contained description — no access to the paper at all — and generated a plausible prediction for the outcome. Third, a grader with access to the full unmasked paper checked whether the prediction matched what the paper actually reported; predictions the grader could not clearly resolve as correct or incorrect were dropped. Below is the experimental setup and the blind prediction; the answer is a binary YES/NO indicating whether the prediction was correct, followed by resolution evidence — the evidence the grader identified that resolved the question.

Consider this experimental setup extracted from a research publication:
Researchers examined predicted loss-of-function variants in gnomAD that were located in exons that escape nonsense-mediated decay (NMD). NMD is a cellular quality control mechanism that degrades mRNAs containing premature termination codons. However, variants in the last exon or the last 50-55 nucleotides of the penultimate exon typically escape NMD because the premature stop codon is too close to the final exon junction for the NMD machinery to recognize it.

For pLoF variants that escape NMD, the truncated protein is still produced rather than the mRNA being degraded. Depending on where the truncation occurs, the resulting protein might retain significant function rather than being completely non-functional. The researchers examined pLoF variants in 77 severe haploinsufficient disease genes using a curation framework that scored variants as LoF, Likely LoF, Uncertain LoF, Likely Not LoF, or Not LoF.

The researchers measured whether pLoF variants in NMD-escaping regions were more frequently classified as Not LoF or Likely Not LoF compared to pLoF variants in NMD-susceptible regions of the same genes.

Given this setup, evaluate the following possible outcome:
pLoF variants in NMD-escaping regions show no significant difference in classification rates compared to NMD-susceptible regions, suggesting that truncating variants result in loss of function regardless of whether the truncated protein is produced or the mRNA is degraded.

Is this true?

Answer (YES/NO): NO